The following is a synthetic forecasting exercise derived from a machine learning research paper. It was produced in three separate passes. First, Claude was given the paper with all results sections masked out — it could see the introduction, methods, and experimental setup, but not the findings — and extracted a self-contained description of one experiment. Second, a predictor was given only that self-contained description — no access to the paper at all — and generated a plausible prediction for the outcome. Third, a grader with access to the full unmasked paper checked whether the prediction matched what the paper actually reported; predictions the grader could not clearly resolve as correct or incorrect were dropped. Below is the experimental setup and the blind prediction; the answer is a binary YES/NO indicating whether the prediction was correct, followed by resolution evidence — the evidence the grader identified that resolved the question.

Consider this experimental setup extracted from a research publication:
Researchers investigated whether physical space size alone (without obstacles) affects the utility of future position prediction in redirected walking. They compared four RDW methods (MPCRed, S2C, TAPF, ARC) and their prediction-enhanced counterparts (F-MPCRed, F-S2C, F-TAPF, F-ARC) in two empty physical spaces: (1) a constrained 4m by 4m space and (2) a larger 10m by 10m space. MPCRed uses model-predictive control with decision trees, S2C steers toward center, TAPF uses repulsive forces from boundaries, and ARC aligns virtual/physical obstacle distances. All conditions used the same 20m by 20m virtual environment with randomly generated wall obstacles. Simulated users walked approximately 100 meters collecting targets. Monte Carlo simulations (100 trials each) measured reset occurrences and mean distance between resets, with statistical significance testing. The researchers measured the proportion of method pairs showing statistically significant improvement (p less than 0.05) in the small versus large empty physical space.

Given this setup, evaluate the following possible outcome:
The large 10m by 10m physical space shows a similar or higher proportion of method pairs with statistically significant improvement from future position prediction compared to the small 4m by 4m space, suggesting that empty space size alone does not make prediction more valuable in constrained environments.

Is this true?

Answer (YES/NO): NO